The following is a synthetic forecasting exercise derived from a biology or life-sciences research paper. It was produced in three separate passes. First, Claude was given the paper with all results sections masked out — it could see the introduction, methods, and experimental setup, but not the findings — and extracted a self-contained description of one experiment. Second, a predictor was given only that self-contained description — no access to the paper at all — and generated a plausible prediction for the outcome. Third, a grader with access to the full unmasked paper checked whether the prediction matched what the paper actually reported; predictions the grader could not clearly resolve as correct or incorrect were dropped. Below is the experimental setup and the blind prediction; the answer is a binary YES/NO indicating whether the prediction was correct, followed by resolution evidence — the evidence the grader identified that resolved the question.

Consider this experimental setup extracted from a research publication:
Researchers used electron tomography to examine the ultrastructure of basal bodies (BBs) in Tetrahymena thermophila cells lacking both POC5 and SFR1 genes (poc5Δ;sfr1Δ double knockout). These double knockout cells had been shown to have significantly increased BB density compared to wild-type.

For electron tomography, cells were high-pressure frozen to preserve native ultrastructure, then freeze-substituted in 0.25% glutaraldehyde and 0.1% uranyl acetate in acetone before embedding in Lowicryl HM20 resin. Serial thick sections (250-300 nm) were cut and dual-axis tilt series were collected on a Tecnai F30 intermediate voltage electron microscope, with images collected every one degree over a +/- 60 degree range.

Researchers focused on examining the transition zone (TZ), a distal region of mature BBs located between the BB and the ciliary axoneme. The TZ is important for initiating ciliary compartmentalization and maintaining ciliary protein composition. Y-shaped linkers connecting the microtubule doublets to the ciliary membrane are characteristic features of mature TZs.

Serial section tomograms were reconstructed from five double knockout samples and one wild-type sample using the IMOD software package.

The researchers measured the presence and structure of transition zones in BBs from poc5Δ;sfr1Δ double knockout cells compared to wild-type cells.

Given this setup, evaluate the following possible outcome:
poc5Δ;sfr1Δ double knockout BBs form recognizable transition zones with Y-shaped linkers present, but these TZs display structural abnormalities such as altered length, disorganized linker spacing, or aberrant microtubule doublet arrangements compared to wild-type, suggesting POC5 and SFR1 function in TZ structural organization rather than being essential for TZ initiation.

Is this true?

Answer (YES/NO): NO